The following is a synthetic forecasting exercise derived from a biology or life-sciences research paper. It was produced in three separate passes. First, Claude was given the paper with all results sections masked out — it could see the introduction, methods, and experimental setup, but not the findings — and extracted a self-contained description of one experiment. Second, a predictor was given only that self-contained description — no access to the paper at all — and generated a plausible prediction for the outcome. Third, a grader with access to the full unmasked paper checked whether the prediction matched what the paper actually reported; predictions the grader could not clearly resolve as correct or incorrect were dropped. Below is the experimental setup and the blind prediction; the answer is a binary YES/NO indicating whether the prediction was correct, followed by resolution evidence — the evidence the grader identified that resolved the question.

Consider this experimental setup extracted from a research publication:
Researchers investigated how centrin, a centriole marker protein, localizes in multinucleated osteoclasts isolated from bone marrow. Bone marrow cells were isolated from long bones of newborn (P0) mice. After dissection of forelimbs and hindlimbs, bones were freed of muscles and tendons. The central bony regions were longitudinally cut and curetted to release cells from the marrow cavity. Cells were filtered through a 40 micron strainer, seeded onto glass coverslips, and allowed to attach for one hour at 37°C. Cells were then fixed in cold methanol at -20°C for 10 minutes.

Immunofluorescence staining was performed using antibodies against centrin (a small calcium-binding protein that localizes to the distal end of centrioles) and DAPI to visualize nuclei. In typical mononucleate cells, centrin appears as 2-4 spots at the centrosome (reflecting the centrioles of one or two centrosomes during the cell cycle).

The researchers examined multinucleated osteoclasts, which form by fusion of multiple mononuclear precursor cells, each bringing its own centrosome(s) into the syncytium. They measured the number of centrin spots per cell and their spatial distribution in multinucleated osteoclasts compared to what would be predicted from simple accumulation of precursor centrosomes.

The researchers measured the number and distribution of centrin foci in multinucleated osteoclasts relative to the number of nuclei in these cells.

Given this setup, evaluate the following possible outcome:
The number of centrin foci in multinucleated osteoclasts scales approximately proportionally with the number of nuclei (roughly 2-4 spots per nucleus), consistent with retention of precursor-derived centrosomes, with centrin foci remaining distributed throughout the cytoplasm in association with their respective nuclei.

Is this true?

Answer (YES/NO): NO